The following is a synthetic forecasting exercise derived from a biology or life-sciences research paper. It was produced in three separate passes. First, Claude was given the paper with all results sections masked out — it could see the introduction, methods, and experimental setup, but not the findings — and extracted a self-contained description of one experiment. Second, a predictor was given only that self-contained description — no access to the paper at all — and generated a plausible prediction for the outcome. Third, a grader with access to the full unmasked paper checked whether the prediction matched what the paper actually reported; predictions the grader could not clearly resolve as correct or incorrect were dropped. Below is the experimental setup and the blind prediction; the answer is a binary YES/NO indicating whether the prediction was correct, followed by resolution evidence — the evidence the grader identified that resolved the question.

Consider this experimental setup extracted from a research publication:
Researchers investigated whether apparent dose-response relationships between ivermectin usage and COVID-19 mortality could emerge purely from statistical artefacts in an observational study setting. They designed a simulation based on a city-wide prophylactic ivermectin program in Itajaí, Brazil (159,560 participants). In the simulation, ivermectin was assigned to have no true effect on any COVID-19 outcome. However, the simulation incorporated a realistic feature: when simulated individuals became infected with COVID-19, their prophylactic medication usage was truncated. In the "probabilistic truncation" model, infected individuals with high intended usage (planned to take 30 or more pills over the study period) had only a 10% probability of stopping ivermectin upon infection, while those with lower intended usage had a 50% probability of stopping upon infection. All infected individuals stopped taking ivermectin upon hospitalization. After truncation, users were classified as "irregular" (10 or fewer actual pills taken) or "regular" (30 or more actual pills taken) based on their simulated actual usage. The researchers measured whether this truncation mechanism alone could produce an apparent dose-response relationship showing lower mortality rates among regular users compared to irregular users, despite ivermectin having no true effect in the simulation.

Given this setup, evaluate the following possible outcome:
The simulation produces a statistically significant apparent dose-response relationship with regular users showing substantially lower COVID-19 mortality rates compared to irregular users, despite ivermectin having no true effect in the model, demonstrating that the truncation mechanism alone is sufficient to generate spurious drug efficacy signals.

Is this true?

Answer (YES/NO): YES